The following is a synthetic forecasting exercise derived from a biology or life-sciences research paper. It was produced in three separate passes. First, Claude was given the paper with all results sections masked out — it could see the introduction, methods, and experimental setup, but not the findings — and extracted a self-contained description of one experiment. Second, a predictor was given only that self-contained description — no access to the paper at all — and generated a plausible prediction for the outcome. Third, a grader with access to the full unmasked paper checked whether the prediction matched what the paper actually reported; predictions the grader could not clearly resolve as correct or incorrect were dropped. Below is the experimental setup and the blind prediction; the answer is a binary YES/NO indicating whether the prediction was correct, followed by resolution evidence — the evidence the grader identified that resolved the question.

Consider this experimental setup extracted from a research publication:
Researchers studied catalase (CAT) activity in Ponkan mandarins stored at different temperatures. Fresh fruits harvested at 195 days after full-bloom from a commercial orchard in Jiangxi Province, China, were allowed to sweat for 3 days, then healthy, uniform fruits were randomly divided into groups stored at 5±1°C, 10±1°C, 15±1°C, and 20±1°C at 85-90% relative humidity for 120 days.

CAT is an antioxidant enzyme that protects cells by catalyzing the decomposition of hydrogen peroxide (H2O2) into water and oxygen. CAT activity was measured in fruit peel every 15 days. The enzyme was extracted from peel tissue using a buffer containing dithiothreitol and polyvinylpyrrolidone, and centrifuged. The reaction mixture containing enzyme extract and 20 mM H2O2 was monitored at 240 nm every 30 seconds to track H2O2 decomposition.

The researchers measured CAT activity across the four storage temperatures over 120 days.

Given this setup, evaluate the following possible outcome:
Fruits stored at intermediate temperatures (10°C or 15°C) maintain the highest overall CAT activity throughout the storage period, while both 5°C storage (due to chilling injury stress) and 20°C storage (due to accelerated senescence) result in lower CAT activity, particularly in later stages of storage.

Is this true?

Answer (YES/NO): NO